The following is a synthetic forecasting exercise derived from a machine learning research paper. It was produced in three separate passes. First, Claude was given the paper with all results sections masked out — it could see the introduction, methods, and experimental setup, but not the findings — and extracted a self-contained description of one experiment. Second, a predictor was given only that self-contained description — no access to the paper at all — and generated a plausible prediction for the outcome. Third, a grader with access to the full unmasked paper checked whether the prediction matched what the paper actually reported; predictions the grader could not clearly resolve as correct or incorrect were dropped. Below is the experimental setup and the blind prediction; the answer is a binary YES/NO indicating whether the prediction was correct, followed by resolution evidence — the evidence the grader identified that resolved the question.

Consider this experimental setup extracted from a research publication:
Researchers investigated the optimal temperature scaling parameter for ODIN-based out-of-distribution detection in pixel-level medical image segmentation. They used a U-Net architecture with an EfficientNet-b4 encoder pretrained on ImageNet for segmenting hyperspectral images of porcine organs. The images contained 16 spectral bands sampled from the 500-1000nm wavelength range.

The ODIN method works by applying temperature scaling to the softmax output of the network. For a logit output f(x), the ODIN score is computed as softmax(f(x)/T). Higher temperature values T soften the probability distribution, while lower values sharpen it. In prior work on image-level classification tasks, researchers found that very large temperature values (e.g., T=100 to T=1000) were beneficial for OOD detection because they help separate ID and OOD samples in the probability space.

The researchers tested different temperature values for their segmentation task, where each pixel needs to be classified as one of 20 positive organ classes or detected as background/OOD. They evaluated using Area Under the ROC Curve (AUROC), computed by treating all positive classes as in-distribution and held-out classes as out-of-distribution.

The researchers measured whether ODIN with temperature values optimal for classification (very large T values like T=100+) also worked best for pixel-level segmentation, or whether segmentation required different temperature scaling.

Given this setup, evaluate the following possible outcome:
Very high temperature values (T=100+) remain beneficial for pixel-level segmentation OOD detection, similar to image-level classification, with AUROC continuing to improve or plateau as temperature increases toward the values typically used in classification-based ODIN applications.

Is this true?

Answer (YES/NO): NO